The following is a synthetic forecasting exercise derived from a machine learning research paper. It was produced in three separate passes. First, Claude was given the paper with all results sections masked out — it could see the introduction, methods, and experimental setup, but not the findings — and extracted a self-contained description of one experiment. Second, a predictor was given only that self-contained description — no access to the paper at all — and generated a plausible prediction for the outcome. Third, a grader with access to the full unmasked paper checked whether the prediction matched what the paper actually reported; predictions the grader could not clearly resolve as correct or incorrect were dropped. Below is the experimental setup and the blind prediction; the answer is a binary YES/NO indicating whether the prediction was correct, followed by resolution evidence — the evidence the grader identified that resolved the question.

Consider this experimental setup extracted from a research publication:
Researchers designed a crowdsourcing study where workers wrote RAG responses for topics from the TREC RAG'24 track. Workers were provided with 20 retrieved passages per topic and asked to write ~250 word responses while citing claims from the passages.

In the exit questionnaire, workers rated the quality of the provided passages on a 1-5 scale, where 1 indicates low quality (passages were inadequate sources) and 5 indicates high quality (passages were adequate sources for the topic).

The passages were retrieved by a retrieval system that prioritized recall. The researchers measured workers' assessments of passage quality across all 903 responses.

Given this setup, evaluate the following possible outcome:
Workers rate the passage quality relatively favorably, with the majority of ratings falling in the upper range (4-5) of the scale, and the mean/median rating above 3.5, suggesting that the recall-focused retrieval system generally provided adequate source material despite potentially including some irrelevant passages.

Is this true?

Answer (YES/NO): YES